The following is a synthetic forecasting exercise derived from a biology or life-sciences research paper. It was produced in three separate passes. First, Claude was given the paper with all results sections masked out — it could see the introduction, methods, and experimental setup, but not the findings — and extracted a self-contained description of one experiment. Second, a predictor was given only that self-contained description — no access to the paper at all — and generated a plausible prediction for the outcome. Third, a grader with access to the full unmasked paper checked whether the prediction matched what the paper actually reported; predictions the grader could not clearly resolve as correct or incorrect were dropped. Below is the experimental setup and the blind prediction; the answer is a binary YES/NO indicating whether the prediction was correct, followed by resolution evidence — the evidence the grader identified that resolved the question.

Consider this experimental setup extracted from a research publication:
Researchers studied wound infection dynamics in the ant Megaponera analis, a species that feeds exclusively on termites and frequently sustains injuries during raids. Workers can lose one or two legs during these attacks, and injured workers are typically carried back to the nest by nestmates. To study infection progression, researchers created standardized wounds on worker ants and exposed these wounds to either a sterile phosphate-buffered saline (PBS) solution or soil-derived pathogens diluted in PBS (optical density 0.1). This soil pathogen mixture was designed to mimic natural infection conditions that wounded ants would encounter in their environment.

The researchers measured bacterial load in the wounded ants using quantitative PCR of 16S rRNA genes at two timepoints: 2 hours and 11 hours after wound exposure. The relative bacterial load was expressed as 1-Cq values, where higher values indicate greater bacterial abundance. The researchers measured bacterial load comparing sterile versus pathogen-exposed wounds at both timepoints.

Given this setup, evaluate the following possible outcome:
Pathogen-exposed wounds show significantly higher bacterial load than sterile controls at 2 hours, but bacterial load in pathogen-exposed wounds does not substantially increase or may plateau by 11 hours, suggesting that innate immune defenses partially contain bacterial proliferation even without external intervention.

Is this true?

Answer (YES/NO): NO